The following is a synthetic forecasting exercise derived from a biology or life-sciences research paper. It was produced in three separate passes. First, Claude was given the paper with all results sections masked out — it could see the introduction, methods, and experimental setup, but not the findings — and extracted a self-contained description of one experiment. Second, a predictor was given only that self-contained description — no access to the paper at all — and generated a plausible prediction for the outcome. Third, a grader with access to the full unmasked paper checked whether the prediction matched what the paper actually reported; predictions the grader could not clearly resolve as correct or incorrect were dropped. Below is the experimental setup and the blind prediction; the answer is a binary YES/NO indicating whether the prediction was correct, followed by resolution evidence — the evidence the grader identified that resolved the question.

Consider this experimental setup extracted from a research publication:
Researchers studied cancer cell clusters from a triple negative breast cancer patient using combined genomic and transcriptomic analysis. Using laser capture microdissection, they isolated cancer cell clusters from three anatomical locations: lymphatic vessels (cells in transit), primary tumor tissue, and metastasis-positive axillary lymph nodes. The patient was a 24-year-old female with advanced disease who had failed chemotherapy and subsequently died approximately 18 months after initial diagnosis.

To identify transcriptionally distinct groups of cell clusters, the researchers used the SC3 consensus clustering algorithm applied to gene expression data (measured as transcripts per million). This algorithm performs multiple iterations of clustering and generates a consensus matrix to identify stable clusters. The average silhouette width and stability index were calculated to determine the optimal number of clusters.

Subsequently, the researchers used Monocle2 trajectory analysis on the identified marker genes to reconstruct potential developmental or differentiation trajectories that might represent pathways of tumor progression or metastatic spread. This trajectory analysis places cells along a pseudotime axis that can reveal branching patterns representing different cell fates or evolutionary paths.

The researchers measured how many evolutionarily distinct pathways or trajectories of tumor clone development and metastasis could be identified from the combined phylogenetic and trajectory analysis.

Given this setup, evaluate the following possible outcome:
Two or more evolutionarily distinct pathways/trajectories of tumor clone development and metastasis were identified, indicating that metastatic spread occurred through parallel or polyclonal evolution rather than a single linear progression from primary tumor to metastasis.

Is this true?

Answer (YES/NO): YES